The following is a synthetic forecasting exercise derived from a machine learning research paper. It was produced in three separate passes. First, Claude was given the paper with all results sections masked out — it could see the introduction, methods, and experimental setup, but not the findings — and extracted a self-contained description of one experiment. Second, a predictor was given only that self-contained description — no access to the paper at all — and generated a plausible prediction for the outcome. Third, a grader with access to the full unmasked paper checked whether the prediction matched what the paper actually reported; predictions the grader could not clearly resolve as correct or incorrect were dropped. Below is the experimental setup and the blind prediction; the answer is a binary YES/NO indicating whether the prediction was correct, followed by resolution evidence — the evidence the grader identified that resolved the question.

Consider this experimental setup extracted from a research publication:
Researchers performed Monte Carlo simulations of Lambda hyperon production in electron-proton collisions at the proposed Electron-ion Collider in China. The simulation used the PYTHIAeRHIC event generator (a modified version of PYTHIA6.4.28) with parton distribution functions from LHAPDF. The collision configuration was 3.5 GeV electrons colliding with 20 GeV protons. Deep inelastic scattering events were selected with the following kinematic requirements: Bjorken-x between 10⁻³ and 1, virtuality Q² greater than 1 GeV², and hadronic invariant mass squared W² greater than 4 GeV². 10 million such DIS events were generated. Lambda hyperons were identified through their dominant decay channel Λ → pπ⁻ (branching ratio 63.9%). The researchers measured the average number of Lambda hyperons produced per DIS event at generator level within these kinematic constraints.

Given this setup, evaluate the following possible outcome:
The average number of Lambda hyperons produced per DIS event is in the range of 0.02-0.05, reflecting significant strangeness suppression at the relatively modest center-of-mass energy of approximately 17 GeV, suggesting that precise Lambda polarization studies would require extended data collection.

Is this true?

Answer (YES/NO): NO